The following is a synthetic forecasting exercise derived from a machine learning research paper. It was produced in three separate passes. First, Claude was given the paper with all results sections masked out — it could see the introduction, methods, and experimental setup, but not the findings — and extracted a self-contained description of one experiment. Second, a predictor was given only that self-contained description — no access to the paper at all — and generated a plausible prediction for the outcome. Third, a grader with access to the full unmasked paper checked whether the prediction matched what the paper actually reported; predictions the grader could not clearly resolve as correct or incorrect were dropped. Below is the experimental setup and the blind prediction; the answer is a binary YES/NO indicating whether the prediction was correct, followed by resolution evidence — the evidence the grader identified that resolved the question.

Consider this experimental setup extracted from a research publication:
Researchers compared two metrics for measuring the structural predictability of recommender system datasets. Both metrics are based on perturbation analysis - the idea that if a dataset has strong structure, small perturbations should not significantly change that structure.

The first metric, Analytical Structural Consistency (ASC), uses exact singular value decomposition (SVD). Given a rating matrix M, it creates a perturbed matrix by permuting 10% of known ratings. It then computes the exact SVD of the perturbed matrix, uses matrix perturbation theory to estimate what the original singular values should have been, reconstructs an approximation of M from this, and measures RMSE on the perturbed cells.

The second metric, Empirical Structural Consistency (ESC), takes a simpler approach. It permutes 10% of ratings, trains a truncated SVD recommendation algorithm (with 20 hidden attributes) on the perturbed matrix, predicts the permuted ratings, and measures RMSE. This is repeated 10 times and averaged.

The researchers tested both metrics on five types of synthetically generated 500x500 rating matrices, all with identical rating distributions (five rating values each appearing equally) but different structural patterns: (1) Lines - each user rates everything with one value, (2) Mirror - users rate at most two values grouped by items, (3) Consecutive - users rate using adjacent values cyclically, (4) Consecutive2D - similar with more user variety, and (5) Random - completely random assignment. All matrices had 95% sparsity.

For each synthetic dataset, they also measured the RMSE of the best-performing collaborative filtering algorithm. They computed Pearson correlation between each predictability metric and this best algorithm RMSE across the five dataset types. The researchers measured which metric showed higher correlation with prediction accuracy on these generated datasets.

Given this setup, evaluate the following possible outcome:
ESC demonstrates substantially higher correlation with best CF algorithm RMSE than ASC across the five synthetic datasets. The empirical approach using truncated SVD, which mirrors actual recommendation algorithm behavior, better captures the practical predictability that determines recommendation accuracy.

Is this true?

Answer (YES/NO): YES